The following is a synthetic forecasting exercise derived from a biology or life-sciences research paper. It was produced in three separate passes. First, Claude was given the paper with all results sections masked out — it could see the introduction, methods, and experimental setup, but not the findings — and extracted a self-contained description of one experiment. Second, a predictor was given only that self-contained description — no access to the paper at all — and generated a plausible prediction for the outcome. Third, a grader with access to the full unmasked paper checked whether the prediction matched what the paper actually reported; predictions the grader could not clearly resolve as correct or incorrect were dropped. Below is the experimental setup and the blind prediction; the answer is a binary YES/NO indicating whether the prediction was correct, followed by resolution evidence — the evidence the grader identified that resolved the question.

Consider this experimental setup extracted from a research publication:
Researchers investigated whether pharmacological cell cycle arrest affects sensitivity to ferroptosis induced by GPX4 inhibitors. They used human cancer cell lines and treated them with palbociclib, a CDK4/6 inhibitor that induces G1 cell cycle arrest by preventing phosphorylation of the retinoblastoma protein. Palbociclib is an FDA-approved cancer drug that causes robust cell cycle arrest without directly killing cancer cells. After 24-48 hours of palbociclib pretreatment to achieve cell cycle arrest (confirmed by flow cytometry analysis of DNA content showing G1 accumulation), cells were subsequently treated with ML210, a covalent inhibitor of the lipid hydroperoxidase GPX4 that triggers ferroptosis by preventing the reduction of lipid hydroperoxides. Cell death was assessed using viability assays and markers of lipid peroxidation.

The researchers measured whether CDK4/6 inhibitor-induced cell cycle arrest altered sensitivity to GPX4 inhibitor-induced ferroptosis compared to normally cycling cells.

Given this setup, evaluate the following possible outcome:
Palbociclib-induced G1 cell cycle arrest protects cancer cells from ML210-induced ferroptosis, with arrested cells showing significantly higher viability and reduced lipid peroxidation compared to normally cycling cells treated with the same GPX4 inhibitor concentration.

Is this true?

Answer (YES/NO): NO